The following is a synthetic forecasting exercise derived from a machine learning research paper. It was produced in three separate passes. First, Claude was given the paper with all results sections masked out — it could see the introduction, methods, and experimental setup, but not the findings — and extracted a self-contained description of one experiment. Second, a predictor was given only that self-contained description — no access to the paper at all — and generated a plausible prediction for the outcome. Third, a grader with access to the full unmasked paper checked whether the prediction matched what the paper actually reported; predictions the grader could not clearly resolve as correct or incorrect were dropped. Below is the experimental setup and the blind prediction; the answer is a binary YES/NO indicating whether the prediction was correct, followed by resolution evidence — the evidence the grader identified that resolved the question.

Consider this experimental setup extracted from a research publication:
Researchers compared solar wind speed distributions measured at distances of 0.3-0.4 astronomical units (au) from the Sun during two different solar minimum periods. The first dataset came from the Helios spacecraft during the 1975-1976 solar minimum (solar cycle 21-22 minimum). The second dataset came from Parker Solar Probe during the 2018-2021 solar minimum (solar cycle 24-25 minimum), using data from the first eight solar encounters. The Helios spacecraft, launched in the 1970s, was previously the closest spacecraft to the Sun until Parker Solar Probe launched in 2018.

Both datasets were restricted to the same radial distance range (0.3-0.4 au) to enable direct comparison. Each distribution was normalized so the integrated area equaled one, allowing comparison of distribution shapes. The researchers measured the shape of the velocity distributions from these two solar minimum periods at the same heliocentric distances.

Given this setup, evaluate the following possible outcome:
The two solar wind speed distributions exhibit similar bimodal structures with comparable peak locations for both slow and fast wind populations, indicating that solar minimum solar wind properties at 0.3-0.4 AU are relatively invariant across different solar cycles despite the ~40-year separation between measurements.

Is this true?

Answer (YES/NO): NO